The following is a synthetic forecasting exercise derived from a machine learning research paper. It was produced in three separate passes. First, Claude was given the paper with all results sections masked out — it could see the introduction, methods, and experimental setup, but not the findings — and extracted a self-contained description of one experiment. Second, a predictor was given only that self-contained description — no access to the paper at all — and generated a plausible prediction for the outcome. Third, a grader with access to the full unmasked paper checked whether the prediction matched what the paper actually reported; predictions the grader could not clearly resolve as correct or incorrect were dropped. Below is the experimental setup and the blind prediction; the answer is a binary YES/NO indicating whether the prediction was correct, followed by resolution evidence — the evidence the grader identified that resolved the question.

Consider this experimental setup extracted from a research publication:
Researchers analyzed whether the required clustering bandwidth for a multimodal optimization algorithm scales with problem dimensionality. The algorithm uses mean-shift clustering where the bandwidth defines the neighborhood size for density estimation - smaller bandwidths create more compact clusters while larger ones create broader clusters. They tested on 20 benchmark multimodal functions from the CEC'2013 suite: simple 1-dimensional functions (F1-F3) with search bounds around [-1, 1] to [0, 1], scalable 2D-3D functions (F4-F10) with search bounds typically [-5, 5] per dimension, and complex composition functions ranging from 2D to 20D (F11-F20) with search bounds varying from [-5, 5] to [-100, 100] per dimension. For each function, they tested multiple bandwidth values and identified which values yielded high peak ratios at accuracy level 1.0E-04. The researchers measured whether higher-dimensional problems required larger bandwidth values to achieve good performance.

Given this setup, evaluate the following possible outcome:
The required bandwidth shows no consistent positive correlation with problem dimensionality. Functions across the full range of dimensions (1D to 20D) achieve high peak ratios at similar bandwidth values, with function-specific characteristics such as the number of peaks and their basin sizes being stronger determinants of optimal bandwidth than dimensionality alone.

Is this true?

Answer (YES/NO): NO